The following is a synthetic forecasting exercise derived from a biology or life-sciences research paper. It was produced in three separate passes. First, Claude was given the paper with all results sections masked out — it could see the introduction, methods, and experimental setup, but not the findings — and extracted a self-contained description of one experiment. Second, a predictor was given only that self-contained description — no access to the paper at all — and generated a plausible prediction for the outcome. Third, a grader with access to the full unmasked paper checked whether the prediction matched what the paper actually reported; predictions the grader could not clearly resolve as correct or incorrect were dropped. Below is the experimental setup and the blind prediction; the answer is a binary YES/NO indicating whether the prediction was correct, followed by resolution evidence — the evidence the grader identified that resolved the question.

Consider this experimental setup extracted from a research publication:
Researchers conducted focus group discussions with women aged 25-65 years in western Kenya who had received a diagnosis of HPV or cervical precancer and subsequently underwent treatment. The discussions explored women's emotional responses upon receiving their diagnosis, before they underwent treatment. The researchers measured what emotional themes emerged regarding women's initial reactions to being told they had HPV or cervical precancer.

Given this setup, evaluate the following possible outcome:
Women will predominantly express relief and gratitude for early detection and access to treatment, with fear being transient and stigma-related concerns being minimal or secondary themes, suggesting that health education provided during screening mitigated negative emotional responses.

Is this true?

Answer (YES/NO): NO